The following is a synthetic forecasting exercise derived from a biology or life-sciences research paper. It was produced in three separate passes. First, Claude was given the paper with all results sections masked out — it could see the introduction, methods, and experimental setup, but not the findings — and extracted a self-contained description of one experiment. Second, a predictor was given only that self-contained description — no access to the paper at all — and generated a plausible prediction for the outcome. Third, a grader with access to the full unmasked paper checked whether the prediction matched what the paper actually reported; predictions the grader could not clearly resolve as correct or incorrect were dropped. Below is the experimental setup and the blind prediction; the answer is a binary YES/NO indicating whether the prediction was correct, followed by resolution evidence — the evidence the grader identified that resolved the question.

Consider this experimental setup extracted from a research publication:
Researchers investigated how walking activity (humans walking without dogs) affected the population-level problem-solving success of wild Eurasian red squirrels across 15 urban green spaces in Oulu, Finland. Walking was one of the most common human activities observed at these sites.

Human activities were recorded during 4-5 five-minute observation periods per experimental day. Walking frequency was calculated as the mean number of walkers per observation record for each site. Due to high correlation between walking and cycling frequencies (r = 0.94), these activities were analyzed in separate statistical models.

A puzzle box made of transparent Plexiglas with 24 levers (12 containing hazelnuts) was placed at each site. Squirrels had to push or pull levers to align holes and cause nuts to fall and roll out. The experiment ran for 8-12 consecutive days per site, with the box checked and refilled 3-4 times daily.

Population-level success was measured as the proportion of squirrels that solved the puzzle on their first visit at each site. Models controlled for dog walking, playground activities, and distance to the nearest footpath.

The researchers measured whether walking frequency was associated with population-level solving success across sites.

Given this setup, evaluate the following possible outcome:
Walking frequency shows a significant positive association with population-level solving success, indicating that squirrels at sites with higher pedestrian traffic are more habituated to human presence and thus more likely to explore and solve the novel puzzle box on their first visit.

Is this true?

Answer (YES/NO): NO